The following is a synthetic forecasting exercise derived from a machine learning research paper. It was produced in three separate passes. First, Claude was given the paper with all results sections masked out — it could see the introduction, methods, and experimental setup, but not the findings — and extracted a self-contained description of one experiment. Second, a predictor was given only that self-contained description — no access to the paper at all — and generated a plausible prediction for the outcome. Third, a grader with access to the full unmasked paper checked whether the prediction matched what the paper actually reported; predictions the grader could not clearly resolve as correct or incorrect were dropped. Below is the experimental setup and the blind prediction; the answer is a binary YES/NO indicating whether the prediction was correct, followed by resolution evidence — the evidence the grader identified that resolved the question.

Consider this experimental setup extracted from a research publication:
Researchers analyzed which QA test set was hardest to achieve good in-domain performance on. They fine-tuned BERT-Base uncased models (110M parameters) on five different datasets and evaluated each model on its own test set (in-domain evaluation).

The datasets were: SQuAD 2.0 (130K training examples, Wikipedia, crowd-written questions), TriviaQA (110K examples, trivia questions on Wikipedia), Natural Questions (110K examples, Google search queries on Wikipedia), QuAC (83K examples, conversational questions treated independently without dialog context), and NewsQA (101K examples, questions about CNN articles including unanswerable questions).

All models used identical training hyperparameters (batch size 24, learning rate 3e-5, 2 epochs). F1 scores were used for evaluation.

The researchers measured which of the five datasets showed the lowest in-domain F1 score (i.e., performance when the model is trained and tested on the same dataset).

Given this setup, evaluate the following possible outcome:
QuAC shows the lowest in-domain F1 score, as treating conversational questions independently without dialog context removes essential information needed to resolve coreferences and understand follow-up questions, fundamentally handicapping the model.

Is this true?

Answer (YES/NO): YES